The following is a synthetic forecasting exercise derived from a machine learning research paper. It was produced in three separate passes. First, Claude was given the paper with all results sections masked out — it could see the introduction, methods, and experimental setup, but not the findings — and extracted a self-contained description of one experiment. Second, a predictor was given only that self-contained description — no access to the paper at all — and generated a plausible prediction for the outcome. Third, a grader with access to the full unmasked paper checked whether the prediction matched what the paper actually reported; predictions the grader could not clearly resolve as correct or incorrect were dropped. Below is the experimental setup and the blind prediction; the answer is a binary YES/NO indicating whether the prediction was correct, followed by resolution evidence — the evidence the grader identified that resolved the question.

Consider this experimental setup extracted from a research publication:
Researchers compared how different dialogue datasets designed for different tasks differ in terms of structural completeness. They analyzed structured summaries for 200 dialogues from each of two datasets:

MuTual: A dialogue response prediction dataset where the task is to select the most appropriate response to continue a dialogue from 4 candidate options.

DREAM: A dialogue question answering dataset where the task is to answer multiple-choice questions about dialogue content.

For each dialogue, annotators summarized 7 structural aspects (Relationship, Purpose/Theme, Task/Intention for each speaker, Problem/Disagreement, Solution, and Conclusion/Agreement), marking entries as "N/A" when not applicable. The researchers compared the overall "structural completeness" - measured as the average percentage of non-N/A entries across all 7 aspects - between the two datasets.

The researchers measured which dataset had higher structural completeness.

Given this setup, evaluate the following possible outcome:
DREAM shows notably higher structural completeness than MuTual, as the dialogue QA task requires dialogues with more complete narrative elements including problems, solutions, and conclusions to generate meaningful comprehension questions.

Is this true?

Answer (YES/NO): YES